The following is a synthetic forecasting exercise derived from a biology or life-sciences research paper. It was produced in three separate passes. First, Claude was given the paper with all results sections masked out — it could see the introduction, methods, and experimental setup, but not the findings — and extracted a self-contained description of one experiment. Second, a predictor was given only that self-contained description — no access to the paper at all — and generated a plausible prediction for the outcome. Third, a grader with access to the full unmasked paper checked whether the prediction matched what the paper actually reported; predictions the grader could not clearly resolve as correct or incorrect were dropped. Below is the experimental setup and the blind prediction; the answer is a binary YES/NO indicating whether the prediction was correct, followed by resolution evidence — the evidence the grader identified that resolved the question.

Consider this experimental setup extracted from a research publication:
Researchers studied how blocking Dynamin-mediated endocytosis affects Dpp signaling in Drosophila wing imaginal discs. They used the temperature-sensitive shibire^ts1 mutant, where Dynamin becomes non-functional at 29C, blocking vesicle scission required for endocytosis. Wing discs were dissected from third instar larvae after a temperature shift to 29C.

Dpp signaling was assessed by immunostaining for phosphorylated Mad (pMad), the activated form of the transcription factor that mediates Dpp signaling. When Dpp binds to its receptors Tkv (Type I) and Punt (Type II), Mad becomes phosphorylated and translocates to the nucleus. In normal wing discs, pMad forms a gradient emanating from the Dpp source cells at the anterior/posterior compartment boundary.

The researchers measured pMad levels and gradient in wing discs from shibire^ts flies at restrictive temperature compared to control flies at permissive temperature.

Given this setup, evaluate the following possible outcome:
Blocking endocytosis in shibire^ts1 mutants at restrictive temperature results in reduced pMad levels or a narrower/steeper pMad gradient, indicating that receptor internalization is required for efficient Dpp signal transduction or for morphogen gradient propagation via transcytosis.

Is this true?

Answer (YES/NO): YES